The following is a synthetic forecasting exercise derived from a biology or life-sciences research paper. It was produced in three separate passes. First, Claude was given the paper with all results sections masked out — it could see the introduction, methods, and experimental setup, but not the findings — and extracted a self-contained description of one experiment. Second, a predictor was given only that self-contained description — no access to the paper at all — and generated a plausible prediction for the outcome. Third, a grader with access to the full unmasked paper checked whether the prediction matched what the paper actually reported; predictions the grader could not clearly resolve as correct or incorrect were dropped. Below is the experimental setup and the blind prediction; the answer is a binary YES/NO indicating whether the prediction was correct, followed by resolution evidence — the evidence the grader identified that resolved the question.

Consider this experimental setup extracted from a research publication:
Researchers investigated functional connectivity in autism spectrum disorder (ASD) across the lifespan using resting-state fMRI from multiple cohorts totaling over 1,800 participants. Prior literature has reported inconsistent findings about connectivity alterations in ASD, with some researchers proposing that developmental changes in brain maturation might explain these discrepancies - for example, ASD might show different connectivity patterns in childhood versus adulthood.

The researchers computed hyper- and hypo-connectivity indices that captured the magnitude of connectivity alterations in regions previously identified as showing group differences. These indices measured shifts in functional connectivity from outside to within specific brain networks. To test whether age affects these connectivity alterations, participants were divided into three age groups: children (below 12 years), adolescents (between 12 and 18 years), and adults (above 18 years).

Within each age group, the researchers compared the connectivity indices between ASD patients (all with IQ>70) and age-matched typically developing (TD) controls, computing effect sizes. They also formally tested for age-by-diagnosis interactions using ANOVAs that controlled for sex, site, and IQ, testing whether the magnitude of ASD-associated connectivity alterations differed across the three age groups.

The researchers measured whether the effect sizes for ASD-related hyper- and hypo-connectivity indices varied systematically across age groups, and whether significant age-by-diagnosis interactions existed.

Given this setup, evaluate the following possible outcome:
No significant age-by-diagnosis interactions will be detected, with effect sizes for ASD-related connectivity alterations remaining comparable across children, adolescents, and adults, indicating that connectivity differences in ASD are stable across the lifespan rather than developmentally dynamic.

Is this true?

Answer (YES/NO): NO